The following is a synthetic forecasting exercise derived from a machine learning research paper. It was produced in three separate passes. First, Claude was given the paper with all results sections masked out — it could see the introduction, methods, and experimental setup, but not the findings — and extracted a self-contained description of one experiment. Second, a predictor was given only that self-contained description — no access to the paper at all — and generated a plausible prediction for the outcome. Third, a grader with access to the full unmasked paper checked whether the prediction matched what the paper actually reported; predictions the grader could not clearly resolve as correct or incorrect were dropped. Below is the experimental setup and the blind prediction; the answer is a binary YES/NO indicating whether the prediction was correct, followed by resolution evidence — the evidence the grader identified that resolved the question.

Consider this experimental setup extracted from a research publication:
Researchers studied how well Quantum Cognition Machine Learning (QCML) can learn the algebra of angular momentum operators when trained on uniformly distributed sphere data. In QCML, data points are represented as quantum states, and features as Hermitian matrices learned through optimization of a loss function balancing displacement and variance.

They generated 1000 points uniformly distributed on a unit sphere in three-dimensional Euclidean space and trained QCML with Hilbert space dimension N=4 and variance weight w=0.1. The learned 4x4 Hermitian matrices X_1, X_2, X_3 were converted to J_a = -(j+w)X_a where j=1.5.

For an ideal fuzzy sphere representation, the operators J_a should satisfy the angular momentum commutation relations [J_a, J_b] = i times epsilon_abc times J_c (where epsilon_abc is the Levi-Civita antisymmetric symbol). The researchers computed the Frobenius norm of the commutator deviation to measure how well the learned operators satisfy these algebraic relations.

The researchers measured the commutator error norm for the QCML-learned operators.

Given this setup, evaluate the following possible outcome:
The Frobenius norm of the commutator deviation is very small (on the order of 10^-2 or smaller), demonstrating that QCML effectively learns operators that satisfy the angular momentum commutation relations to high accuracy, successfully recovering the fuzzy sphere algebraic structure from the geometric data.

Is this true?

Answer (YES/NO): NO